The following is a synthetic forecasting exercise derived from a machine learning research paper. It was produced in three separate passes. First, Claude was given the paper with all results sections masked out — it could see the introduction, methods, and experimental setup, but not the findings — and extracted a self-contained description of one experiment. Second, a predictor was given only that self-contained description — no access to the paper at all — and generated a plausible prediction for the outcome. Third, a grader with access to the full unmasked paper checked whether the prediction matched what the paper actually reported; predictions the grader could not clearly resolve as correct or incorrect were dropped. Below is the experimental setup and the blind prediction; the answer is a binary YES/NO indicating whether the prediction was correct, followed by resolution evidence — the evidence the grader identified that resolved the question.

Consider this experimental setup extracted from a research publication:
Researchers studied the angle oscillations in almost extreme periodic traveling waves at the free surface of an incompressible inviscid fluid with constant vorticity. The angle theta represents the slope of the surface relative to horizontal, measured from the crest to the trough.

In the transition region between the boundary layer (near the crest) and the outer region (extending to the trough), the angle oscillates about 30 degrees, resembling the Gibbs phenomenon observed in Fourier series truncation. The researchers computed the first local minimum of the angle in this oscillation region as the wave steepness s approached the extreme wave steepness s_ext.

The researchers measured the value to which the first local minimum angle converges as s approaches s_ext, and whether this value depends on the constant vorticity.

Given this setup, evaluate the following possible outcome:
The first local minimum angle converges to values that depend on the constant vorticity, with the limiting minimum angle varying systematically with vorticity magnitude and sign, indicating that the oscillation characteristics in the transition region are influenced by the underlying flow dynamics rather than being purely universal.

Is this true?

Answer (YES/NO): NO